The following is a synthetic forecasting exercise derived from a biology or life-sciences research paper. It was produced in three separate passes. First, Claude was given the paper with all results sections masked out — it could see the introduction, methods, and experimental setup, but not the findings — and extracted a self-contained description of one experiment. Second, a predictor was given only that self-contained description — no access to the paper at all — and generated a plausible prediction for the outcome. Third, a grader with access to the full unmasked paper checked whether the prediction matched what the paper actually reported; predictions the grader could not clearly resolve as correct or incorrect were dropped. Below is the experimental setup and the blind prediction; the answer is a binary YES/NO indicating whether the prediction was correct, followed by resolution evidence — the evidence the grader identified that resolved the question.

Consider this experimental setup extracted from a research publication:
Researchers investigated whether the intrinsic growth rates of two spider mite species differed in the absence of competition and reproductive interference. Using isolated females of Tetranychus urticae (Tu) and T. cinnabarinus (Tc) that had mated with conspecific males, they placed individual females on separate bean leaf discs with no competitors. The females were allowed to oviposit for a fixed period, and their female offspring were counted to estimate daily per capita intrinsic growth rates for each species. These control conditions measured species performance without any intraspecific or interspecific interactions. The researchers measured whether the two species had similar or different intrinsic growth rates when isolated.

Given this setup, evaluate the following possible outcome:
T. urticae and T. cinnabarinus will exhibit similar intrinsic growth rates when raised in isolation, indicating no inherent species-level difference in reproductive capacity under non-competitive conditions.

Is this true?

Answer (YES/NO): NO